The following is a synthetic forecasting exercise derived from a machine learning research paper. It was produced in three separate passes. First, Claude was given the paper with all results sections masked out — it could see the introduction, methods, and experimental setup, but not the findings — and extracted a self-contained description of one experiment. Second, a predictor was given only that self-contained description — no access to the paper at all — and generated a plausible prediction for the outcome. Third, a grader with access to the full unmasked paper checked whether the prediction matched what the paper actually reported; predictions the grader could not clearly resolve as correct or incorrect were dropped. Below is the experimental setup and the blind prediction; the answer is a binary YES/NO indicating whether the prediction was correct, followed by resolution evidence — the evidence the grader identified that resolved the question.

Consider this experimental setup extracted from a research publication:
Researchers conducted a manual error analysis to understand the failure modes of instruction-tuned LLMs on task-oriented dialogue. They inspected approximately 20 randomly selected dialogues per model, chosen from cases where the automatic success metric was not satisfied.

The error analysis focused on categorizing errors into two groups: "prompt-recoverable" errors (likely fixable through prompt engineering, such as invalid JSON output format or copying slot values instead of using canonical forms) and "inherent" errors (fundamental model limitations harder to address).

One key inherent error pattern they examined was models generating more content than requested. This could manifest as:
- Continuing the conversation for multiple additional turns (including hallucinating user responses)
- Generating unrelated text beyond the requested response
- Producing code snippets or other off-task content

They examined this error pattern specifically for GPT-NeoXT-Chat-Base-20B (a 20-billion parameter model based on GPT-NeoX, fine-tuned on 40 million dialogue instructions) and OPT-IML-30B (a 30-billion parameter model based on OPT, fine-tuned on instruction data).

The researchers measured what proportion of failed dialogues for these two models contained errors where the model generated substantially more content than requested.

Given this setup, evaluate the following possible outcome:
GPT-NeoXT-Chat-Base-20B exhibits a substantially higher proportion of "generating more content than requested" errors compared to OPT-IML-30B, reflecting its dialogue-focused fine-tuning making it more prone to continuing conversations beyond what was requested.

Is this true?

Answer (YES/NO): NO